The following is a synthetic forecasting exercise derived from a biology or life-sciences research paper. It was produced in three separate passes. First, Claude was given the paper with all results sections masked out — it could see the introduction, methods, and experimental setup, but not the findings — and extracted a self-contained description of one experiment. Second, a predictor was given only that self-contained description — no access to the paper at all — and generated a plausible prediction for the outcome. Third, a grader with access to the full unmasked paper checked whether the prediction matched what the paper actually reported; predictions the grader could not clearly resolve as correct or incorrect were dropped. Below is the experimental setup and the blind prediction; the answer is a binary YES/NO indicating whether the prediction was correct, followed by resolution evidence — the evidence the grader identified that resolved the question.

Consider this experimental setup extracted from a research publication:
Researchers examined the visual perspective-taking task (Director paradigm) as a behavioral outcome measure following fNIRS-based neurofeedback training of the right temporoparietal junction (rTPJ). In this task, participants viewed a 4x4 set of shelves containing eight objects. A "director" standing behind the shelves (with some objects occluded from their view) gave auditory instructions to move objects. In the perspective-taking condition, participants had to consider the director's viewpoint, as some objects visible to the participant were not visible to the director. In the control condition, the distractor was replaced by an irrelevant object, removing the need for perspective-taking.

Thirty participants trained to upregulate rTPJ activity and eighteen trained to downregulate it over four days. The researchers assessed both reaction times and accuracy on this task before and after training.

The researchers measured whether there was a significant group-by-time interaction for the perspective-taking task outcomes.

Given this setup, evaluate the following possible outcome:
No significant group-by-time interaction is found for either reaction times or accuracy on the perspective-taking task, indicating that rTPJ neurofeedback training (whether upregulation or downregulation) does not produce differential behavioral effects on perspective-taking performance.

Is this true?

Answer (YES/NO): YES